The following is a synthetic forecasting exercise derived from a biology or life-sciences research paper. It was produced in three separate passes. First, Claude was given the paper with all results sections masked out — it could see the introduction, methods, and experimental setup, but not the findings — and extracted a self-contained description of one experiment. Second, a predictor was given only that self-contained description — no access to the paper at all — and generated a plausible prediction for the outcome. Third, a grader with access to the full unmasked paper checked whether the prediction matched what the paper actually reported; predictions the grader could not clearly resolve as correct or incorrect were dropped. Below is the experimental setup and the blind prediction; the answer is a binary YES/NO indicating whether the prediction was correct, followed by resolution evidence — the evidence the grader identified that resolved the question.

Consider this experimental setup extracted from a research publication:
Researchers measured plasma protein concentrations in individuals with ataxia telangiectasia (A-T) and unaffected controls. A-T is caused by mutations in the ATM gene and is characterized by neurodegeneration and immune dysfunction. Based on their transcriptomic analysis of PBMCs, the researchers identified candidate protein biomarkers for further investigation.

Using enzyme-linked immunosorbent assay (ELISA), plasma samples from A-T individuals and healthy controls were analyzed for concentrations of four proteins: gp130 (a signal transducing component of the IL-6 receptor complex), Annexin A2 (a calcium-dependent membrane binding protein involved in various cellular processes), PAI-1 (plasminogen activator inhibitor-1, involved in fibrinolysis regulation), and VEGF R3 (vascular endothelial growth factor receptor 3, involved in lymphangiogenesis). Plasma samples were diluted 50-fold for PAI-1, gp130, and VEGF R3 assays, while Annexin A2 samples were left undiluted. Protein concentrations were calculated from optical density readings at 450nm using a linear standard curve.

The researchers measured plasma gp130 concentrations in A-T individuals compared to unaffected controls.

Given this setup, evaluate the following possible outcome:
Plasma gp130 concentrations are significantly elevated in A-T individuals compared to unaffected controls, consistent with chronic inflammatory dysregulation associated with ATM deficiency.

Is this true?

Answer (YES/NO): YES